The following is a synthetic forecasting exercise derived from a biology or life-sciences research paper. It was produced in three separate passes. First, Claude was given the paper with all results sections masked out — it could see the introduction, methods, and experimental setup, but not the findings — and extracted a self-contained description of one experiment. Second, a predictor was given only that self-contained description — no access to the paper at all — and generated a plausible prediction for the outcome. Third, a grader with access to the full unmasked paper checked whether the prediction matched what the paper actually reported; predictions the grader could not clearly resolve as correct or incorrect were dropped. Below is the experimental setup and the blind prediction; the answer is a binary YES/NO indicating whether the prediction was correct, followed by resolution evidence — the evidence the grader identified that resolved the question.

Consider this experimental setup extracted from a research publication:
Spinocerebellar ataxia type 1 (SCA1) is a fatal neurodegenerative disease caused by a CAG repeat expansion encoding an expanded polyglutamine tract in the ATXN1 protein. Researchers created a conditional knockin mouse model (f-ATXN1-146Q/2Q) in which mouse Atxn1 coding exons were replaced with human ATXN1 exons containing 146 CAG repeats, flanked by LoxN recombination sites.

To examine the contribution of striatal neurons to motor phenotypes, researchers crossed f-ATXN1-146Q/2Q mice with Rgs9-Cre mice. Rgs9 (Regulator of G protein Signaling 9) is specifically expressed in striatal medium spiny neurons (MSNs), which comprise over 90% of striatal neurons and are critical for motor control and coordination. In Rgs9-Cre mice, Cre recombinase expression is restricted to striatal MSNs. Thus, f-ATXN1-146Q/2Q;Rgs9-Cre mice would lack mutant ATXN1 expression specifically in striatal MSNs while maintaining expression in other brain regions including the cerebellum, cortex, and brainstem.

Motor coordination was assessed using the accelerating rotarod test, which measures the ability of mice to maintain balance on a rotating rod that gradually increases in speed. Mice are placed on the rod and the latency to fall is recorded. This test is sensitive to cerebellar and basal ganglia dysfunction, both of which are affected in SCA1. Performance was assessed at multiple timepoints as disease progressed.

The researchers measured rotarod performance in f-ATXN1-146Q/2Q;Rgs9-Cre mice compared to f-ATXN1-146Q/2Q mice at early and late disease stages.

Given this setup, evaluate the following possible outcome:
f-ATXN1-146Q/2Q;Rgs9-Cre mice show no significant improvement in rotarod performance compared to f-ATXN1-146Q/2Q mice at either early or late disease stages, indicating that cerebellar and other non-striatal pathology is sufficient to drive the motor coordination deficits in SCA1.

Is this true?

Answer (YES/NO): NO